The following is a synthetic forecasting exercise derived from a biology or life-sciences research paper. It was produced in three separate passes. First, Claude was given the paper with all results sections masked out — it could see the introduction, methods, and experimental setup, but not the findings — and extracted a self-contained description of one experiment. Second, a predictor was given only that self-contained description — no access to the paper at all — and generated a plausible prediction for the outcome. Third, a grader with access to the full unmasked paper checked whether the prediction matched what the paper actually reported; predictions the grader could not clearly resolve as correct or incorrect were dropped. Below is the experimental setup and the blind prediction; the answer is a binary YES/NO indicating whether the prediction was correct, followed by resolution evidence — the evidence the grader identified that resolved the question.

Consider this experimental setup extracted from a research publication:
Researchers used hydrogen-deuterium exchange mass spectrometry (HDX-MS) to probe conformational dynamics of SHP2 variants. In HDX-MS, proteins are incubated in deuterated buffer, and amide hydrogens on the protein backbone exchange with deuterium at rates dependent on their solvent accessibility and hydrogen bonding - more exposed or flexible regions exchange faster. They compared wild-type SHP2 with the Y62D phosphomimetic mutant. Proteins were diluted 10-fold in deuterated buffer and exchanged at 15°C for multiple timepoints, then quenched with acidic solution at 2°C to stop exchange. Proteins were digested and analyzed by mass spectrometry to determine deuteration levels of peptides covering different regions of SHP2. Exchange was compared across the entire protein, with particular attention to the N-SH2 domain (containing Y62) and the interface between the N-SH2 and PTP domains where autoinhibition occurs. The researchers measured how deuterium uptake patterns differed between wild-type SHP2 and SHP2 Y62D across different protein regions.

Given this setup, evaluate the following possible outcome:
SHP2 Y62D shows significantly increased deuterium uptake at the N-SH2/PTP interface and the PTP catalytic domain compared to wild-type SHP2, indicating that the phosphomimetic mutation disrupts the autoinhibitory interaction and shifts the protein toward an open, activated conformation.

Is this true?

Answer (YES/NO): YES